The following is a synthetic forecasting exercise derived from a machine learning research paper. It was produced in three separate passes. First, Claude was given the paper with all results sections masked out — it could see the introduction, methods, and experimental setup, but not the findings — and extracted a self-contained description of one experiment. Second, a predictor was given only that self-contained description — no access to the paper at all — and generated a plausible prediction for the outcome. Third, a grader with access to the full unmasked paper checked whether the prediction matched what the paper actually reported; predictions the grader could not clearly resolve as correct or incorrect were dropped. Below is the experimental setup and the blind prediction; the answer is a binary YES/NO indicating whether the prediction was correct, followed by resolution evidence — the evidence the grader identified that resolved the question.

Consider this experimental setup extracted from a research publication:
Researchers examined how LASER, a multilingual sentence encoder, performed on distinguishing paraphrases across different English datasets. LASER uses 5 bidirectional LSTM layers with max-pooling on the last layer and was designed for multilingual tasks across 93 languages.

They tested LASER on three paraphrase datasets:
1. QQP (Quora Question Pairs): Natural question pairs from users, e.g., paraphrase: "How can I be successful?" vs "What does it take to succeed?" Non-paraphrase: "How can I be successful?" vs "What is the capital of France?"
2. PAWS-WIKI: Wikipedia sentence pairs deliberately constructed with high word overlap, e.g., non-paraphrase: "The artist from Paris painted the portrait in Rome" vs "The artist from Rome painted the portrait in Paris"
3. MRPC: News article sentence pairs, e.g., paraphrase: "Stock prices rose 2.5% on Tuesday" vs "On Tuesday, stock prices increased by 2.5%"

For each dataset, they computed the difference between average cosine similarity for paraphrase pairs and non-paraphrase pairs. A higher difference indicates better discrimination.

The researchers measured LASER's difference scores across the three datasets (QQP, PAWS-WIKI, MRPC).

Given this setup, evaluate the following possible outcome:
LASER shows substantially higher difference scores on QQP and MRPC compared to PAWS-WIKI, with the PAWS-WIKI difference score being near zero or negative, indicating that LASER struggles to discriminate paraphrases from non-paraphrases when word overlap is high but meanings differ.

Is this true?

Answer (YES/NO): YES